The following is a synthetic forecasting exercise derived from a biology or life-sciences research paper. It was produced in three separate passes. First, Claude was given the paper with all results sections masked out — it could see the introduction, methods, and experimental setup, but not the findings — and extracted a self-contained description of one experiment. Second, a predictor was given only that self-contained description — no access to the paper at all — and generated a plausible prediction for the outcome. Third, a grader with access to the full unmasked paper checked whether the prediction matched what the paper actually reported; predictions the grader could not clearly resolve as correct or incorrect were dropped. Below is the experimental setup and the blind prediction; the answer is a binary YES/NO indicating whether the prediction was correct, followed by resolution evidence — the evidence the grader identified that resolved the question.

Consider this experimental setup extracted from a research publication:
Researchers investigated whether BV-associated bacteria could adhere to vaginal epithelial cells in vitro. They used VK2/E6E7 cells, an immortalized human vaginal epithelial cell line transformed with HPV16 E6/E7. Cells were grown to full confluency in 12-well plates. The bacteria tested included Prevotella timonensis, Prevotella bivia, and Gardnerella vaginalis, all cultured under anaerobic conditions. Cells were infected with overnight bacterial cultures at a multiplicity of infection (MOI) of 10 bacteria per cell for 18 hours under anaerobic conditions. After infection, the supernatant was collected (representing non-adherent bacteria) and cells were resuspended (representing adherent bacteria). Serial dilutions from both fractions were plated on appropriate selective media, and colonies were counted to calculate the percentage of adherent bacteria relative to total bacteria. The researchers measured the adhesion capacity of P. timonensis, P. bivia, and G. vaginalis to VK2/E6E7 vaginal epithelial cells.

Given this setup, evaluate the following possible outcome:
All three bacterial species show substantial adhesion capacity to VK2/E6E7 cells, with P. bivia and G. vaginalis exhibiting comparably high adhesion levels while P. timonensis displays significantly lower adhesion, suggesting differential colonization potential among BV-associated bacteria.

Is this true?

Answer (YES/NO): NO